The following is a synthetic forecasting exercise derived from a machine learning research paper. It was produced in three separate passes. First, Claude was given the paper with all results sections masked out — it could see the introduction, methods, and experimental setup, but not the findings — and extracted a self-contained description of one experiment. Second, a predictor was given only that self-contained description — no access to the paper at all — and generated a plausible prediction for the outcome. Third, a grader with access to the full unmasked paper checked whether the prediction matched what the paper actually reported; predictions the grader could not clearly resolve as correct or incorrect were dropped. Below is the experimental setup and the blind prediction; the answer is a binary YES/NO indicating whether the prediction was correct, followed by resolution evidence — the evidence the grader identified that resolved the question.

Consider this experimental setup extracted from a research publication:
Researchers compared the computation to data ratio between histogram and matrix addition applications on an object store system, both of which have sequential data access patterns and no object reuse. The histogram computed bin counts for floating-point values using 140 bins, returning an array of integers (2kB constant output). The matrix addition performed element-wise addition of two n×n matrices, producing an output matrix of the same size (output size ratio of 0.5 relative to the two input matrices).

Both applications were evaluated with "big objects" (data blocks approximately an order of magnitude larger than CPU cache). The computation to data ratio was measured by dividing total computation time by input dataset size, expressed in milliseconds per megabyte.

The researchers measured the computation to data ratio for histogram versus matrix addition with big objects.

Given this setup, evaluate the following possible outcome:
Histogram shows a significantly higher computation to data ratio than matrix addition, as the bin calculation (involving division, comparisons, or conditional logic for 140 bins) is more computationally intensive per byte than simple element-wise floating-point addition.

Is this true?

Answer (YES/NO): YES